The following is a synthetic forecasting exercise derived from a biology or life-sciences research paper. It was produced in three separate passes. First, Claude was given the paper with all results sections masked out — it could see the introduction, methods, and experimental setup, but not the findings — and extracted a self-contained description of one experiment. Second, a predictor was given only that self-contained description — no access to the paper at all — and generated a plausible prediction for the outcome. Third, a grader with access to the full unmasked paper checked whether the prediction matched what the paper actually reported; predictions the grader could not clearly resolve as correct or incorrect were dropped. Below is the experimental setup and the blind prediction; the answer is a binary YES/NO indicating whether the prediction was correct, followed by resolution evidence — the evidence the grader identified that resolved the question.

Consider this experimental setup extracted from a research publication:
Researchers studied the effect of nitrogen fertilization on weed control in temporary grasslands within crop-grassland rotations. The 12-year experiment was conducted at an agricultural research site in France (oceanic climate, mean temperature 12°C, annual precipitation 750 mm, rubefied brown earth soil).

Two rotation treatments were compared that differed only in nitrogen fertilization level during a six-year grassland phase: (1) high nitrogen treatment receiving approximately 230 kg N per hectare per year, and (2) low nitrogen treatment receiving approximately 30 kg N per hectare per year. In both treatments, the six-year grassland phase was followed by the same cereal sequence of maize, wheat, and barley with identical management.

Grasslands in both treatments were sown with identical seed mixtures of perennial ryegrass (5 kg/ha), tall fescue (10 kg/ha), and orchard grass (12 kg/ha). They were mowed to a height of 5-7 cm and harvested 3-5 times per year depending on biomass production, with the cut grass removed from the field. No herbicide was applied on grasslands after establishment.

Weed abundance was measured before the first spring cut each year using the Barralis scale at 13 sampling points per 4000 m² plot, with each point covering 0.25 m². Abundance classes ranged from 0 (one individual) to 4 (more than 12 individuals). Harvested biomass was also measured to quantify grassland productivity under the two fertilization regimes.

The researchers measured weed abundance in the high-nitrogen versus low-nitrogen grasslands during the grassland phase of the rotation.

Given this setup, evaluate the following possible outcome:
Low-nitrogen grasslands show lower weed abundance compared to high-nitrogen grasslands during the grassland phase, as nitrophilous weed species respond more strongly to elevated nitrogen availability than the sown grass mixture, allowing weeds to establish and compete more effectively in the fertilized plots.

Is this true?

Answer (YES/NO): NO